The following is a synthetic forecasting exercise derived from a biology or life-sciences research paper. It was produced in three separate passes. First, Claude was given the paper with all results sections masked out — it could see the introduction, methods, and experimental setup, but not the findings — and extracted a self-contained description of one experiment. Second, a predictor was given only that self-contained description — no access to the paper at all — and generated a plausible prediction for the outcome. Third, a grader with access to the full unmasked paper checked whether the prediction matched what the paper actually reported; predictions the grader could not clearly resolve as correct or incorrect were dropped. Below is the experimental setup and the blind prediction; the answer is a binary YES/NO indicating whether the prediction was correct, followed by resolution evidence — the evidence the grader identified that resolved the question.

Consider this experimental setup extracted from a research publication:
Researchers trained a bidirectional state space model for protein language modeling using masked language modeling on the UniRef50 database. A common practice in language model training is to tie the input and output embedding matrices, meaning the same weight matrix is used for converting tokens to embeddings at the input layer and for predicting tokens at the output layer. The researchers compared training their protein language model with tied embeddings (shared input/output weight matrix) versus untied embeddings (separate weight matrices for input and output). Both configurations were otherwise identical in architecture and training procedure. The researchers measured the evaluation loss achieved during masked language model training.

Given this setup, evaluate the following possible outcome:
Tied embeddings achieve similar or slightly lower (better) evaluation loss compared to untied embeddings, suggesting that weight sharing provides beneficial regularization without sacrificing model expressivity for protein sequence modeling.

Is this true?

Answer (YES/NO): NO